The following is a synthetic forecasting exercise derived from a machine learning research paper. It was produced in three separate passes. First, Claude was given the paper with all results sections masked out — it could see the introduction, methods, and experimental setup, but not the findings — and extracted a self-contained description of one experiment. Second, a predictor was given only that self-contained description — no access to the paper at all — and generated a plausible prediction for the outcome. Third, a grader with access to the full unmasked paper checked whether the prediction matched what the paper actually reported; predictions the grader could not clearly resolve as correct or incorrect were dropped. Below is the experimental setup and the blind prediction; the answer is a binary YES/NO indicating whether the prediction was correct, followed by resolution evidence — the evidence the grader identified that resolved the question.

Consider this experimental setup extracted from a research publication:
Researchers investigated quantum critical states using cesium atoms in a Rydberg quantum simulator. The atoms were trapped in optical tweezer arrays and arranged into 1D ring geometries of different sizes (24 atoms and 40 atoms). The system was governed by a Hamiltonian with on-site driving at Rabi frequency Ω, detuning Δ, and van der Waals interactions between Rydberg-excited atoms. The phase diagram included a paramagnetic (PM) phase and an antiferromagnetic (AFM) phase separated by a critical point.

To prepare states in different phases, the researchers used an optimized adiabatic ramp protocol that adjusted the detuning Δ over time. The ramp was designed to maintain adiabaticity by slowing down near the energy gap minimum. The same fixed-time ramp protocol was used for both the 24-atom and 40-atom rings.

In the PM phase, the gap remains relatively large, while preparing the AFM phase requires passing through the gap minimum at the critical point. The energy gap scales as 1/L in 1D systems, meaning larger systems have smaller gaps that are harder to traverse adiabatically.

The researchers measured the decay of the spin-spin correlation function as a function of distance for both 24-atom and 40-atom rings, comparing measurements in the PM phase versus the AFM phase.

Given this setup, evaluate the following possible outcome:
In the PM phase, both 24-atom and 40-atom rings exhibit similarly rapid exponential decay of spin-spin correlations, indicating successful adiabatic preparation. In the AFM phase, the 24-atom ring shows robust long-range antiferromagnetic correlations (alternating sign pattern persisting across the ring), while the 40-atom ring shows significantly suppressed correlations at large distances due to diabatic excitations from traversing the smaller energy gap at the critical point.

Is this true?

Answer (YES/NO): NO